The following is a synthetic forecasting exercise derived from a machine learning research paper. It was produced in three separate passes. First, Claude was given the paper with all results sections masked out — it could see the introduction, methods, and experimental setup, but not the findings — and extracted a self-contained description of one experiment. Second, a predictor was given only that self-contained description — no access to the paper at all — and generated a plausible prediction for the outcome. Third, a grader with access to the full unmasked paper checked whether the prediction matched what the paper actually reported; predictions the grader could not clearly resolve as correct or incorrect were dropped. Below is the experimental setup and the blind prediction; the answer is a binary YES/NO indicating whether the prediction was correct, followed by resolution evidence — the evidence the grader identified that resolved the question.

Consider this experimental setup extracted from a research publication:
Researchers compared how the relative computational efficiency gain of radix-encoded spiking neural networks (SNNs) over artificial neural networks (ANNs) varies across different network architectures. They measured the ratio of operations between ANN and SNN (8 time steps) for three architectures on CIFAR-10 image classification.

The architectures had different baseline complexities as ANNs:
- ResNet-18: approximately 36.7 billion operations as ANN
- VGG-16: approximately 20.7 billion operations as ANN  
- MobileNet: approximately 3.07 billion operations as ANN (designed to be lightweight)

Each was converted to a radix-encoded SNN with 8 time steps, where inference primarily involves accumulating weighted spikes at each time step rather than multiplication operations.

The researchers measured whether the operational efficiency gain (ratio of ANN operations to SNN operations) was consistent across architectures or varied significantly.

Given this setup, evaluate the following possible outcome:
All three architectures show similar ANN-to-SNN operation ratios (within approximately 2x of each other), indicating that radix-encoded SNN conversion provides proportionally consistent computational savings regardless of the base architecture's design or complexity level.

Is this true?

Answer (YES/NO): YES